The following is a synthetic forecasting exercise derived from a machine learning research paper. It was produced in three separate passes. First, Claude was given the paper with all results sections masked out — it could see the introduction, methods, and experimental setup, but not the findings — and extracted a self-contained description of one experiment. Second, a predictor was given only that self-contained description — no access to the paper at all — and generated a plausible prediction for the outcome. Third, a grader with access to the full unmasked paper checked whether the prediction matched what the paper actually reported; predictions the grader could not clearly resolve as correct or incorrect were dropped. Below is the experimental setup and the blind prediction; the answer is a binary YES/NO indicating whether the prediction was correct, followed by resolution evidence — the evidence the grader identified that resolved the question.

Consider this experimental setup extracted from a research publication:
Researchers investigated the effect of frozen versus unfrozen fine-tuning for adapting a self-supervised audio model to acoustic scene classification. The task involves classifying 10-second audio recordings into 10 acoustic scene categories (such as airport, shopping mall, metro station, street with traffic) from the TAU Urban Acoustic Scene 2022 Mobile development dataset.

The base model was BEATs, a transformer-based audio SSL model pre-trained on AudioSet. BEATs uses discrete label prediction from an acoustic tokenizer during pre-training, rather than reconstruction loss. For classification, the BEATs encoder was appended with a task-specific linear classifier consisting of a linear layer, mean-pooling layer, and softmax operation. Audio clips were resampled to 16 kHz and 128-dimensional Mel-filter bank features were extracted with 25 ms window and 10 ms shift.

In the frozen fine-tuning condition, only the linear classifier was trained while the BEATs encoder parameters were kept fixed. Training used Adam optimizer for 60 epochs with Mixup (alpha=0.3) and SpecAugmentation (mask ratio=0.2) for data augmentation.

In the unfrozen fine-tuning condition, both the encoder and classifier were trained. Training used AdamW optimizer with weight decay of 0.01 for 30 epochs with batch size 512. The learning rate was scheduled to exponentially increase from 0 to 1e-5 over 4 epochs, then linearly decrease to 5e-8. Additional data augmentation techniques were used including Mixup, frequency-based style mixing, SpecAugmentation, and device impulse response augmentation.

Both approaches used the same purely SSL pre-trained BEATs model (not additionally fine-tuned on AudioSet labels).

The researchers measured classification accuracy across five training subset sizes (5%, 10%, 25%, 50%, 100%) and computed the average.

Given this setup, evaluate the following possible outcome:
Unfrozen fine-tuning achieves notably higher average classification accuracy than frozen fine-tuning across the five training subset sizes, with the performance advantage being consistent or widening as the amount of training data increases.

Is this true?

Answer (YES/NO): YES